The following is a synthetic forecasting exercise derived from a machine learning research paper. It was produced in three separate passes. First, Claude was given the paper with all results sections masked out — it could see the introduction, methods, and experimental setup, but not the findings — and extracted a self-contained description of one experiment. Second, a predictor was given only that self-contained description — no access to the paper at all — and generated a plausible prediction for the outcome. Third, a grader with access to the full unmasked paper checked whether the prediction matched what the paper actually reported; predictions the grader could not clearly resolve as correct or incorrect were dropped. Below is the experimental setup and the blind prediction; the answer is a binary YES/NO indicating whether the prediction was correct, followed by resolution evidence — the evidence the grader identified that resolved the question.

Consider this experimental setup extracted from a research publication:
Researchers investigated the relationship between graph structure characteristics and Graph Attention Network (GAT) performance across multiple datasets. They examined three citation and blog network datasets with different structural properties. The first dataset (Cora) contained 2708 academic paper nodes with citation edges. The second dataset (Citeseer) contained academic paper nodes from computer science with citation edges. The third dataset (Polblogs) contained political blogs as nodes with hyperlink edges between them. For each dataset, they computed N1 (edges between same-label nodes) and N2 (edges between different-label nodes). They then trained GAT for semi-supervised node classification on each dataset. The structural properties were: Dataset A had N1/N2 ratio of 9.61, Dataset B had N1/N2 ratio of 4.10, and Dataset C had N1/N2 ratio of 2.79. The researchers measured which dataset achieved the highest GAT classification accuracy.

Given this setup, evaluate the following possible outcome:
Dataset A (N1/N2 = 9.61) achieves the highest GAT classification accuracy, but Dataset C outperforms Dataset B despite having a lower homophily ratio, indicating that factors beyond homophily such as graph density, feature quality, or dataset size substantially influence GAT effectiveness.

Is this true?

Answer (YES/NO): NO